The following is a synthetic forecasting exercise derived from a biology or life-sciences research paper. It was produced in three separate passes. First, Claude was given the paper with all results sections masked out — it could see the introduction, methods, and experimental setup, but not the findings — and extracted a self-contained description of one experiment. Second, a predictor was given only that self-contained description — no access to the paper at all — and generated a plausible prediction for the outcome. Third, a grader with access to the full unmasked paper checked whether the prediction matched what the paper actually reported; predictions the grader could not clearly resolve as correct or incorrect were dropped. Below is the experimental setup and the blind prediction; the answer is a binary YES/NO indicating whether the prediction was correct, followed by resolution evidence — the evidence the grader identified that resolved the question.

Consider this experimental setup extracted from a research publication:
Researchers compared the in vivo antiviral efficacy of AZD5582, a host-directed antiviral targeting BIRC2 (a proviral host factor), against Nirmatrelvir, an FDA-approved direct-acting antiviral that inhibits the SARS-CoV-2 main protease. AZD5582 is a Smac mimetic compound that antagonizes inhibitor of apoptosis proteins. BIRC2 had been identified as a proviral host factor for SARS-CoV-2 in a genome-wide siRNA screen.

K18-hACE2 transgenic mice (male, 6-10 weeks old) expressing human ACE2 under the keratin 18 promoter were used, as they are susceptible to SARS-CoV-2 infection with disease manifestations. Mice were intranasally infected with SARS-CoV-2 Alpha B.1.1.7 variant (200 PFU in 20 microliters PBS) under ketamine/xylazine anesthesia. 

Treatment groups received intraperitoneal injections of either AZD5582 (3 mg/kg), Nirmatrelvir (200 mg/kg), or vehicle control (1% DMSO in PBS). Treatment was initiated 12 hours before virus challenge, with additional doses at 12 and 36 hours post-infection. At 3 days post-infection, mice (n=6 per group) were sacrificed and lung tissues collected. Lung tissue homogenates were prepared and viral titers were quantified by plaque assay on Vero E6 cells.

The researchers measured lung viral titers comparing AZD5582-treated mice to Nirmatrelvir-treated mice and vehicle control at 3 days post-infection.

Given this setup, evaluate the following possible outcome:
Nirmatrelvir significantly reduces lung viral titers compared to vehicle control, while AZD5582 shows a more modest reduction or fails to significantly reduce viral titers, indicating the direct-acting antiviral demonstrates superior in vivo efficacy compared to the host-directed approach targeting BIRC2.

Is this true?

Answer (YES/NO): NO